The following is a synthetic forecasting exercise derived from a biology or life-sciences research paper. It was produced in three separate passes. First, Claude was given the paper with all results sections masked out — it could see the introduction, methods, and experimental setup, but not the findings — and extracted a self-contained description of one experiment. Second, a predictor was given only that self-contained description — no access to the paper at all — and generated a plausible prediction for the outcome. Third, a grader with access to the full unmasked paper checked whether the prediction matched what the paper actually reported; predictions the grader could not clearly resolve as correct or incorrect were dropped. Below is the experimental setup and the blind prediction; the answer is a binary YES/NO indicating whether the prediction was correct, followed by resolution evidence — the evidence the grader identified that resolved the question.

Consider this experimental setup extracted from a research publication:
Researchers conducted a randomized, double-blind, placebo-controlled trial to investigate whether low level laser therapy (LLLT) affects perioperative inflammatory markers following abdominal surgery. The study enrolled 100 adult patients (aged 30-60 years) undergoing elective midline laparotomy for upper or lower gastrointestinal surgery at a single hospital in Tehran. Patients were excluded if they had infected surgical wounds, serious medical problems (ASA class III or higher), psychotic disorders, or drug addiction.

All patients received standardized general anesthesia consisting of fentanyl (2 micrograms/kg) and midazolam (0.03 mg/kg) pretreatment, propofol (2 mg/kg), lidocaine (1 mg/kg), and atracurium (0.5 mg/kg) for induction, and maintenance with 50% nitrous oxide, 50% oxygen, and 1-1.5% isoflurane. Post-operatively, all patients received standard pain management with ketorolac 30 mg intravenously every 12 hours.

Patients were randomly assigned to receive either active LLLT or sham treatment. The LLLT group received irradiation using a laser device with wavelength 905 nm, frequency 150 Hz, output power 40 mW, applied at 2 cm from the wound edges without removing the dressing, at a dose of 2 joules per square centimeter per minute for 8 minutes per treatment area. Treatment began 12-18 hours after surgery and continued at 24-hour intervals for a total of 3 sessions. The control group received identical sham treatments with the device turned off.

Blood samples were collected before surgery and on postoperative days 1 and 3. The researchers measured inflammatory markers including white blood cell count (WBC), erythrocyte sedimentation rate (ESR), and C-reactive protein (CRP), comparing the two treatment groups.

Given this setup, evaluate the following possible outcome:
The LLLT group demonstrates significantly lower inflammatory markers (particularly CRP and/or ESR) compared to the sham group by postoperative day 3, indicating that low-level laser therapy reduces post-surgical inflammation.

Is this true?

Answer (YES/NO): NO